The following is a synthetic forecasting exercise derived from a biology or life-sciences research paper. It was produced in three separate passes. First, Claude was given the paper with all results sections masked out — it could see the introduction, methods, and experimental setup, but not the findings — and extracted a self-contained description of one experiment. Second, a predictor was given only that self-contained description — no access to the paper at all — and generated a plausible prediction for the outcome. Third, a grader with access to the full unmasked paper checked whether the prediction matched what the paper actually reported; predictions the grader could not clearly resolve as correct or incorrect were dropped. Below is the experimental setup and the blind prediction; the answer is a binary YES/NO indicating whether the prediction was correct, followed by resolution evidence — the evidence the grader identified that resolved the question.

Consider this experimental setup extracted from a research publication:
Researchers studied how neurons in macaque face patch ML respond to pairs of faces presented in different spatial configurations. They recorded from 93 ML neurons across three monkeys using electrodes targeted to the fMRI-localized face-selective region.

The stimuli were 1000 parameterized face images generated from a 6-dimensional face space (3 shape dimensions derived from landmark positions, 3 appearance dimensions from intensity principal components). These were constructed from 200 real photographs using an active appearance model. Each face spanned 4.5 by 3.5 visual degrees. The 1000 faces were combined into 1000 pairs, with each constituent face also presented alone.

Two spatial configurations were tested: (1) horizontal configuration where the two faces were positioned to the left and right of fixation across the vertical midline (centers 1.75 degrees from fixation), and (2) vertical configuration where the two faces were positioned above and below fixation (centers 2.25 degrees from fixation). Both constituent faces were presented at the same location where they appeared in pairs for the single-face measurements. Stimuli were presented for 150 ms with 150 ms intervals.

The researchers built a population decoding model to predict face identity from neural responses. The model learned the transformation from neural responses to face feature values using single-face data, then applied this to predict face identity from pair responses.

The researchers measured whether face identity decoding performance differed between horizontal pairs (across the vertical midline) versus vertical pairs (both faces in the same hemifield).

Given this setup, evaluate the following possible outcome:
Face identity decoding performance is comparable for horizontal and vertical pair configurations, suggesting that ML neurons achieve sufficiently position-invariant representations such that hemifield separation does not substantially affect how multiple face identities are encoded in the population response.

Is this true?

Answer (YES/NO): NO